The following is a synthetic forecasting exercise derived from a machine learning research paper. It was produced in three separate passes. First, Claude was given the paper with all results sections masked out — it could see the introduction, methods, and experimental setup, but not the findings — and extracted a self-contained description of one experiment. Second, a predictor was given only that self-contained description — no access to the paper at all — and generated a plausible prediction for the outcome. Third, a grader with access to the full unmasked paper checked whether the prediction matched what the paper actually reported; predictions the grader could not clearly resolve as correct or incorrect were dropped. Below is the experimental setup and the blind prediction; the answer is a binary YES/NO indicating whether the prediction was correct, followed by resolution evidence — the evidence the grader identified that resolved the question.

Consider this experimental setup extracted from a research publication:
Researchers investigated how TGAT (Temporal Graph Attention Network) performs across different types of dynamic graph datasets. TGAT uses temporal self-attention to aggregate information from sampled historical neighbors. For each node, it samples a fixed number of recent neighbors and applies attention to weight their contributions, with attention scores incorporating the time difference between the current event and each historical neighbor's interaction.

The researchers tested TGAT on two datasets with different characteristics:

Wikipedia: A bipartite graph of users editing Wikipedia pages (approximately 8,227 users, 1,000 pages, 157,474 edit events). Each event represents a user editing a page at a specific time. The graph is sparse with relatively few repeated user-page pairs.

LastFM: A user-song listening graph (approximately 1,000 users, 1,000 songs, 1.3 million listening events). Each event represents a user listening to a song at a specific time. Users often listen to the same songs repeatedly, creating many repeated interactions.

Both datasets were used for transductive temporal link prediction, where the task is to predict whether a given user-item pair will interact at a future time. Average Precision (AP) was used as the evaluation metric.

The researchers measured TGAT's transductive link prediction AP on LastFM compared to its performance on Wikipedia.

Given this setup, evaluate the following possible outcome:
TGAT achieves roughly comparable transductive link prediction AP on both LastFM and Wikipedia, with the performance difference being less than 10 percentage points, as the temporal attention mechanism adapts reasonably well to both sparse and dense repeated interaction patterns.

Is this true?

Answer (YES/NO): NO